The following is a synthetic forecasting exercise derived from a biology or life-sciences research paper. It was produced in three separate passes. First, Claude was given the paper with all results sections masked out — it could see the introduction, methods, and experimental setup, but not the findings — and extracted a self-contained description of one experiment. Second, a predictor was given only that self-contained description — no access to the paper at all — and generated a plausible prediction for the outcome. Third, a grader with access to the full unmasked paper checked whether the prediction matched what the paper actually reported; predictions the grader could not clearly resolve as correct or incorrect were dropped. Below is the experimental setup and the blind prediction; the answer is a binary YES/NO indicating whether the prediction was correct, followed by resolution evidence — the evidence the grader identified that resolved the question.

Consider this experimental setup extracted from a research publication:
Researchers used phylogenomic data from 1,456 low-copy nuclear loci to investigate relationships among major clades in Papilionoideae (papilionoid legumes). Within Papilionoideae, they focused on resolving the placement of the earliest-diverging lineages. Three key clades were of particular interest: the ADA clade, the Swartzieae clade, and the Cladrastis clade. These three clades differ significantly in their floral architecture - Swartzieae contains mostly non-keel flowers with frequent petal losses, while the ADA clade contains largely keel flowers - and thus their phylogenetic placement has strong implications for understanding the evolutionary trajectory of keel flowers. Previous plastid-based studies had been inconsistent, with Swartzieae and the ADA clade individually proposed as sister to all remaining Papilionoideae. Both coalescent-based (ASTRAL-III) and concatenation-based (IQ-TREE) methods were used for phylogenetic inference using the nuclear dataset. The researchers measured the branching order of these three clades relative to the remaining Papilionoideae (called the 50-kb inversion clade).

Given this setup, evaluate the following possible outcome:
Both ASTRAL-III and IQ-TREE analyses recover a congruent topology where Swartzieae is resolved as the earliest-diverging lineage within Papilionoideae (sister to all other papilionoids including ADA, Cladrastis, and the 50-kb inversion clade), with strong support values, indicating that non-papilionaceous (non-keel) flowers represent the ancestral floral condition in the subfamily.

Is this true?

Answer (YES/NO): NO